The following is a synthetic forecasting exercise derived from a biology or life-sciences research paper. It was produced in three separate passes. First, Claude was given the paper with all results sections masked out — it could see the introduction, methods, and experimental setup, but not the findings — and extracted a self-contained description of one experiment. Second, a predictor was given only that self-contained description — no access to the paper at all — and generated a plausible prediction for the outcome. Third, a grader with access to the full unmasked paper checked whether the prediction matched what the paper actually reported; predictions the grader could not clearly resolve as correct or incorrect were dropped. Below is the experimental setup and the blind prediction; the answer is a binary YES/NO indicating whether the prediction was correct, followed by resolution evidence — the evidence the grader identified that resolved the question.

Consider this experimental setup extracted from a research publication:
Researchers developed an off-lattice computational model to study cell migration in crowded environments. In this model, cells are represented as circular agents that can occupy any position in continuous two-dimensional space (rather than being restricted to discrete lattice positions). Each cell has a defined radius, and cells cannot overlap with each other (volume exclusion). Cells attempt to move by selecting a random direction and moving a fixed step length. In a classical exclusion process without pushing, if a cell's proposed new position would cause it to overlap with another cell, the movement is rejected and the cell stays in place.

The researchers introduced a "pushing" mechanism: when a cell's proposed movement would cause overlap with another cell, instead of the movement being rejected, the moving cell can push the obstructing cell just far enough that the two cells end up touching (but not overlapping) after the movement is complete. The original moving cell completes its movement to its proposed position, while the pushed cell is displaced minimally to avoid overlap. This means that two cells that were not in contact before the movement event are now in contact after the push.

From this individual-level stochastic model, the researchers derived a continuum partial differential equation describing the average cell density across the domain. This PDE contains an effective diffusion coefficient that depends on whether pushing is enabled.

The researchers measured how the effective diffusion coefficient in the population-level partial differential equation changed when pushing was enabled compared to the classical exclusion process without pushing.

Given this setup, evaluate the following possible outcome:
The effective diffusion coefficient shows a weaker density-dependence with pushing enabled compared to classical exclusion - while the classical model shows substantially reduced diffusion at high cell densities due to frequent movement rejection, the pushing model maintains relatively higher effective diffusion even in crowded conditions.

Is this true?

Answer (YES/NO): NO